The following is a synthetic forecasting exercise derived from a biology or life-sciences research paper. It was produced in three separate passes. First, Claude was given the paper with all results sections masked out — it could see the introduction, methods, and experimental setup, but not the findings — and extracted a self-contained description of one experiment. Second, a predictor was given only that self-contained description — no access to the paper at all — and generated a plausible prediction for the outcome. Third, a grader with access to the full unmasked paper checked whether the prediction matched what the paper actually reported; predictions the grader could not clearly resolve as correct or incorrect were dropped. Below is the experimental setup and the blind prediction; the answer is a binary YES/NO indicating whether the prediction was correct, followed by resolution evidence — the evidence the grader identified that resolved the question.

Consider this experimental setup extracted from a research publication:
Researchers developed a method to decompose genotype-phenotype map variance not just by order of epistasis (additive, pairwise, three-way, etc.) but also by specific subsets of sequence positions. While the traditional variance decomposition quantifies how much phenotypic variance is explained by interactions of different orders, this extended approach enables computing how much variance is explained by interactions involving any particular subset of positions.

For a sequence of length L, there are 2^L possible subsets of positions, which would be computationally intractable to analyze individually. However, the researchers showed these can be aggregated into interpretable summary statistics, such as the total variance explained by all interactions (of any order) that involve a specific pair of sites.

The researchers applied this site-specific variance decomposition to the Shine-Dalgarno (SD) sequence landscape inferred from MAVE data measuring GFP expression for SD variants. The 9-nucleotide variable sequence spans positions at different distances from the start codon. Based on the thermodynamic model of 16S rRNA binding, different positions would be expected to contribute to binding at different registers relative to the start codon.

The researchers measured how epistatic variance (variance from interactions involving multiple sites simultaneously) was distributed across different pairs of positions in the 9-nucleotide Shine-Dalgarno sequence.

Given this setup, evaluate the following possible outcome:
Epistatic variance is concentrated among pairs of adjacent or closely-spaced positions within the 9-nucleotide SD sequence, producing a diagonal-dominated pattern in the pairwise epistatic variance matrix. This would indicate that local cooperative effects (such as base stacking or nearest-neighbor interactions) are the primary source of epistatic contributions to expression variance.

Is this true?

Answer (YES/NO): YES